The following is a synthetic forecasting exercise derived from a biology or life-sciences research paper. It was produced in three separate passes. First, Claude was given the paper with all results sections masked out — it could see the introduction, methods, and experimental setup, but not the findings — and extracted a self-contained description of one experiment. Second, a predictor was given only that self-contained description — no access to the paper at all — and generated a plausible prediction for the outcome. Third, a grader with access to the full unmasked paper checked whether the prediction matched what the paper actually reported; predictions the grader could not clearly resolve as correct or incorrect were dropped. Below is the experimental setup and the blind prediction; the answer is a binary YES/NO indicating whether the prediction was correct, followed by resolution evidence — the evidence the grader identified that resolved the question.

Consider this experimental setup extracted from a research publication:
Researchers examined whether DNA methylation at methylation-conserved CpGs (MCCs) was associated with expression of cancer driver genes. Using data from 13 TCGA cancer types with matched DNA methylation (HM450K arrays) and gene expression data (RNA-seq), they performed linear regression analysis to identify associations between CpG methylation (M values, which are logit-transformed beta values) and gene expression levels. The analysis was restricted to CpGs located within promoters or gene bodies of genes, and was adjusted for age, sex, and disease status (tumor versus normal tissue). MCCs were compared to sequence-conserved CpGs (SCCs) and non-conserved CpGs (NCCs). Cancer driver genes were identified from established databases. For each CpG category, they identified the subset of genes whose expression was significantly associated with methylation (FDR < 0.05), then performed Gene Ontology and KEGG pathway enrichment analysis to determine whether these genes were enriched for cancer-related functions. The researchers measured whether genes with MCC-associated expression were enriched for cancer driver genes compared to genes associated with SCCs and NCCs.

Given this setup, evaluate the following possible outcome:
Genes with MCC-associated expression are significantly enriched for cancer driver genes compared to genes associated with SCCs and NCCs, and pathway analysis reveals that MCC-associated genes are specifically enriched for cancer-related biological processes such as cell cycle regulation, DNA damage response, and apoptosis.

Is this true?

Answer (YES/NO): NO